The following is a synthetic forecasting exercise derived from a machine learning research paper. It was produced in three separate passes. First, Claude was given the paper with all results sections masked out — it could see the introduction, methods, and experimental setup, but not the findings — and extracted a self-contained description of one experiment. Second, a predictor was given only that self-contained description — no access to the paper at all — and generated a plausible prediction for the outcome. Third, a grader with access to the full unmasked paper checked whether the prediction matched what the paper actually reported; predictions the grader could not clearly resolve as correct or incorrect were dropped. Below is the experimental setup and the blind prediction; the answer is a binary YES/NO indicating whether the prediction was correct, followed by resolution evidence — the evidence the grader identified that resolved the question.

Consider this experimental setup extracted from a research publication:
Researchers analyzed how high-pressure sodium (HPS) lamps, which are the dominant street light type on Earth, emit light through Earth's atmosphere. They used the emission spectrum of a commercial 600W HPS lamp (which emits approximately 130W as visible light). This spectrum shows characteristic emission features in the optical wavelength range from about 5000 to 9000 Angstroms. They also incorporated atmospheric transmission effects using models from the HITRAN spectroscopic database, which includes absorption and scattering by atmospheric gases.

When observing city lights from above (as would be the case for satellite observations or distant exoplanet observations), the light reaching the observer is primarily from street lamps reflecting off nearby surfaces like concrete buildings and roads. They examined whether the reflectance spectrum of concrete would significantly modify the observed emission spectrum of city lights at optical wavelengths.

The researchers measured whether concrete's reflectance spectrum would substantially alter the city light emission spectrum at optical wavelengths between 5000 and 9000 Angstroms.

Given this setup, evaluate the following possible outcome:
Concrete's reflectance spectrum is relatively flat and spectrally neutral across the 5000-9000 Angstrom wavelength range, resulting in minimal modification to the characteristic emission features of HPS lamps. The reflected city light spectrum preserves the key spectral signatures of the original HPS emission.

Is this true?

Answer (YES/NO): YES